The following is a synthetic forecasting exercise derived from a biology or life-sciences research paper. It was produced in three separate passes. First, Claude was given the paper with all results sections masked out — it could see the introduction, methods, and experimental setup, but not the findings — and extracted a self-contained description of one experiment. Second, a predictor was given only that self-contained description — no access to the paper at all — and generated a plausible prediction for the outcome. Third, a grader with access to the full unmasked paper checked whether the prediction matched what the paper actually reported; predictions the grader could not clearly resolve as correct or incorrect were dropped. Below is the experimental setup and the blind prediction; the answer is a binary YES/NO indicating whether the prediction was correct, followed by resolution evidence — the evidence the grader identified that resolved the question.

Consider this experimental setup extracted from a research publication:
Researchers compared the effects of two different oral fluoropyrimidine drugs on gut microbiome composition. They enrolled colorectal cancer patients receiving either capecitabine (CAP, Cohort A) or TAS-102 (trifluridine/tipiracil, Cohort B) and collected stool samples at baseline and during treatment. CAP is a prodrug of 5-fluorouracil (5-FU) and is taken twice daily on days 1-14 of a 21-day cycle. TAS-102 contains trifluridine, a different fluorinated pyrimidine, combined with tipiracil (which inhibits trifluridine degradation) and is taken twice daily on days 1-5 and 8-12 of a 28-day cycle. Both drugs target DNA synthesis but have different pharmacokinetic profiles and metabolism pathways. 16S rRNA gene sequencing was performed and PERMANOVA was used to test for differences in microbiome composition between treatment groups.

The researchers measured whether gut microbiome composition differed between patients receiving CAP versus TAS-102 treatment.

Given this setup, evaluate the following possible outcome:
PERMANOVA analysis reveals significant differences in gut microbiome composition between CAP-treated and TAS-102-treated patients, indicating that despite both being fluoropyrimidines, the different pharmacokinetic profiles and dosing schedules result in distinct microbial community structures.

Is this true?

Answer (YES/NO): NO